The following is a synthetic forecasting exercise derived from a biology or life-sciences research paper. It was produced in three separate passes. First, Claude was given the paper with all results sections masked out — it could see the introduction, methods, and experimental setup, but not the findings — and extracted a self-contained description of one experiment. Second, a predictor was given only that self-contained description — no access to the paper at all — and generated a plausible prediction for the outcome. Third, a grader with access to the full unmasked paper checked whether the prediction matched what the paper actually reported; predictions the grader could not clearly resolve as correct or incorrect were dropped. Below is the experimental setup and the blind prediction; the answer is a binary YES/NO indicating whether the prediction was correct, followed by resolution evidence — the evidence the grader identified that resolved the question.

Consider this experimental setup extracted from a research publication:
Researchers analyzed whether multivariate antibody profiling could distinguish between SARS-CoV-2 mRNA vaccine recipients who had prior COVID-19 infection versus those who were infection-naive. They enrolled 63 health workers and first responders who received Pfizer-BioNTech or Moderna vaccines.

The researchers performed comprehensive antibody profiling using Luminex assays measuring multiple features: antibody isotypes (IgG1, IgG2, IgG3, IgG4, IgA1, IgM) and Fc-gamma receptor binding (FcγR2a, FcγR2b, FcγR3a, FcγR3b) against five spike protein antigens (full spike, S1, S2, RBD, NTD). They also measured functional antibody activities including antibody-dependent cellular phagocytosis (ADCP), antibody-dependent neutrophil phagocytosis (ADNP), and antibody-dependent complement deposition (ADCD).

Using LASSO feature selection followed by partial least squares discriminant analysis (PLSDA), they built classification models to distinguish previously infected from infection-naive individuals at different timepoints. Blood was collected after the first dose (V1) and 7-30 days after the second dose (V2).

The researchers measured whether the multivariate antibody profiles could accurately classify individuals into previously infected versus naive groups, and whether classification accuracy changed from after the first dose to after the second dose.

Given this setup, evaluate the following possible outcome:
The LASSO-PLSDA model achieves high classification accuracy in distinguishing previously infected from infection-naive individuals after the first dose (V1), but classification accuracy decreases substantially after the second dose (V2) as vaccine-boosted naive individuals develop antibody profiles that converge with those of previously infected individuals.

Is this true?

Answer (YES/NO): NO